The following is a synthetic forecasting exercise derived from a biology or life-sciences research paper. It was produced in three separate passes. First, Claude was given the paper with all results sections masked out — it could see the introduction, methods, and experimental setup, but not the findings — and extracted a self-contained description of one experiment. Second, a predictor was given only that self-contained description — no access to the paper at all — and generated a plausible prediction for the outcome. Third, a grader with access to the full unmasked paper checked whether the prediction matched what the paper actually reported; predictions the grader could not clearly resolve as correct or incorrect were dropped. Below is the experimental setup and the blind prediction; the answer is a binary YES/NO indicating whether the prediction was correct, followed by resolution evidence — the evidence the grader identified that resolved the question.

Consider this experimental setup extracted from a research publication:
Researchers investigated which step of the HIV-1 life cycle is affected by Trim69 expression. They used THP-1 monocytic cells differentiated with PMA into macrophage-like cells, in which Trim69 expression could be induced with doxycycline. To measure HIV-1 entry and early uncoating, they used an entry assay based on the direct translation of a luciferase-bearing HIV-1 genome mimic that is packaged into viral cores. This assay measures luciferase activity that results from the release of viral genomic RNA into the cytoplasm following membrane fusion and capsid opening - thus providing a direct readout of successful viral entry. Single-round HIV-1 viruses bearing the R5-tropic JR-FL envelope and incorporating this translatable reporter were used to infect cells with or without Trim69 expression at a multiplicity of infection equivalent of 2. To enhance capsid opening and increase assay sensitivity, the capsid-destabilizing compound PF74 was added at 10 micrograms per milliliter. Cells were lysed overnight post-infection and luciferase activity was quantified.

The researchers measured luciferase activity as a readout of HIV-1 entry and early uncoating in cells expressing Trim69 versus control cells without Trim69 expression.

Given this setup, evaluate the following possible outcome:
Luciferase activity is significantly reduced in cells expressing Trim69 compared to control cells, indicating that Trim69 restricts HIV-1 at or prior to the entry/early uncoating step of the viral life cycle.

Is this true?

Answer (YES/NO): NO